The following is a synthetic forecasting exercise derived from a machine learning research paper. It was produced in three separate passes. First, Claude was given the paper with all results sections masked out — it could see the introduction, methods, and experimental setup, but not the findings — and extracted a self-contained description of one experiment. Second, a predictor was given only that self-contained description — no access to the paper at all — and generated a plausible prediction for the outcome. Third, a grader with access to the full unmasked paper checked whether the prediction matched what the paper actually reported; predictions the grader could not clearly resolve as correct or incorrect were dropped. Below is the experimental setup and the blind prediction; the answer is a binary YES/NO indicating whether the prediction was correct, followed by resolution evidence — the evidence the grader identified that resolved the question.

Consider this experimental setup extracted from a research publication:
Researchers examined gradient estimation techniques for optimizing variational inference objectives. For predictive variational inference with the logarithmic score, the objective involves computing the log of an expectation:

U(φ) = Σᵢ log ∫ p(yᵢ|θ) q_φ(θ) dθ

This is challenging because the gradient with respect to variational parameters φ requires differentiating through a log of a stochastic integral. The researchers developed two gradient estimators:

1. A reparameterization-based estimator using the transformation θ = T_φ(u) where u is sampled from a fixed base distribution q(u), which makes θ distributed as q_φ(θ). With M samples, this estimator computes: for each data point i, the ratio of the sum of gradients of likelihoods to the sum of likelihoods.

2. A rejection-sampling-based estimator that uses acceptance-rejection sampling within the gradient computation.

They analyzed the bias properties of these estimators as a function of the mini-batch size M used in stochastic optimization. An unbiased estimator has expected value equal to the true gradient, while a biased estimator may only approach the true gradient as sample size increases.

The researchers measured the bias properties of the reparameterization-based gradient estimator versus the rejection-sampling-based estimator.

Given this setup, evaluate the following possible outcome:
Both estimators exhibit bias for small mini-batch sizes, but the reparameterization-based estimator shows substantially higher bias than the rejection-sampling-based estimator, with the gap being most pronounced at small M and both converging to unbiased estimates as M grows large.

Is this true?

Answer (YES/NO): NO